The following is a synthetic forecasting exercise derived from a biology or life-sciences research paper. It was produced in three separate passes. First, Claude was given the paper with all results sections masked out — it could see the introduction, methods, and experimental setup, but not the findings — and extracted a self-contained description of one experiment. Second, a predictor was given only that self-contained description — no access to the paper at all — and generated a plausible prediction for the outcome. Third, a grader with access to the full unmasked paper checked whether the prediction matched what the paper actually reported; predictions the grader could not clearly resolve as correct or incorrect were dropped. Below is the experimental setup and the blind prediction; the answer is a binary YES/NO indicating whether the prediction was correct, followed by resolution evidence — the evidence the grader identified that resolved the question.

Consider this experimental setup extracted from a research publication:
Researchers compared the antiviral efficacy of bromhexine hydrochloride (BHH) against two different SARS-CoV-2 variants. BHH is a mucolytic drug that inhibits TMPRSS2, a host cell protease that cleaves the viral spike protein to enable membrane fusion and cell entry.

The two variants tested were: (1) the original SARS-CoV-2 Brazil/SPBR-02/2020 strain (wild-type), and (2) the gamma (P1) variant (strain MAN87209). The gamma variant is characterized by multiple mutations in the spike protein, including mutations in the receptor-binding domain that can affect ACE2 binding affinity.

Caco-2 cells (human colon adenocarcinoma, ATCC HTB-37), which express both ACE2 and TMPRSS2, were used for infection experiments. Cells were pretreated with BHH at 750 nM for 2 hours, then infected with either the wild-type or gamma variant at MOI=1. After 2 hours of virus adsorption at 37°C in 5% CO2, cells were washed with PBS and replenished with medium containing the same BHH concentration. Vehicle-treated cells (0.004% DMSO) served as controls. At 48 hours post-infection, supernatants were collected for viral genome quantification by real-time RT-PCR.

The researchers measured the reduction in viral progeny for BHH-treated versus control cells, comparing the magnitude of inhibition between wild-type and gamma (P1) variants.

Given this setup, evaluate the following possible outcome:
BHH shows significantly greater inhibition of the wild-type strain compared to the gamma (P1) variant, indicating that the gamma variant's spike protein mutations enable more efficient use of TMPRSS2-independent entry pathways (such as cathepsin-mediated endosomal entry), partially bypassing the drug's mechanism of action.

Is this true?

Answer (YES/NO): YES